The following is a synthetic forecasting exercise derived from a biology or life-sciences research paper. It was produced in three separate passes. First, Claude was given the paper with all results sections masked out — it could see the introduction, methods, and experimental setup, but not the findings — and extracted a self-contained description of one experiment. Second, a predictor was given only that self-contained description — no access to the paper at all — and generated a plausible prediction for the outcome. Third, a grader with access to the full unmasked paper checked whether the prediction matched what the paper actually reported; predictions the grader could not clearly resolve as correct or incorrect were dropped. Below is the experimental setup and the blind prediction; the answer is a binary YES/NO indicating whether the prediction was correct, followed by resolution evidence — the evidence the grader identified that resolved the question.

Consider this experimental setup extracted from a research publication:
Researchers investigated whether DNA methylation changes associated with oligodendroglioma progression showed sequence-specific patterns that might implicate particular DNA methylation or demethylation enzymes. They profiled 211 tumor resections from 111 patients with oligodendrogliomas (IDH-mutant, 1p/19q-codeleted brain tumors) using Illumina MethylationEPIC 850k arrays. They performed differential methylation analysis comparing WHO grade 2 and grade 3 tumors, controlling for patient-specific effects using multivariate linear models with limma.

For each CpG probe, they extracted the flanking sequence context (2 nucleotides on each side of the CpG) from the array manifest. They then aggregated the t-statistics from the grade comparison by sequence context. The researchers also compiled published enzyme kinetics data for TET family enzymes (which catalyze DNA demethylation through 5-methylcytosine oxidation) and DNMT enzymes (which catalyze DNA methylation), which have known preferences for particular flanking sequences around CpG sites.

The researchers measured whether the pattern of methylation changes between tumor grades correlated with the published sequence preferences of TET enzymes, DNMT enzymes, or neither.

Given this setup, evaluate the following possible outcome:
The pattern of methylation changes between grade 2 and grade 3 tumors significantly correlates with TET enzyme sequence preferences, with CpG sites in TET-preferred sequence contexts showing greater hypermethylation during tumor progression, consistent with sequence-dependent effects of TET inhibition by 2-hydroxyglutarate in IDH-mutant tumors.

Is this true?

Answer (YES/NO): NO